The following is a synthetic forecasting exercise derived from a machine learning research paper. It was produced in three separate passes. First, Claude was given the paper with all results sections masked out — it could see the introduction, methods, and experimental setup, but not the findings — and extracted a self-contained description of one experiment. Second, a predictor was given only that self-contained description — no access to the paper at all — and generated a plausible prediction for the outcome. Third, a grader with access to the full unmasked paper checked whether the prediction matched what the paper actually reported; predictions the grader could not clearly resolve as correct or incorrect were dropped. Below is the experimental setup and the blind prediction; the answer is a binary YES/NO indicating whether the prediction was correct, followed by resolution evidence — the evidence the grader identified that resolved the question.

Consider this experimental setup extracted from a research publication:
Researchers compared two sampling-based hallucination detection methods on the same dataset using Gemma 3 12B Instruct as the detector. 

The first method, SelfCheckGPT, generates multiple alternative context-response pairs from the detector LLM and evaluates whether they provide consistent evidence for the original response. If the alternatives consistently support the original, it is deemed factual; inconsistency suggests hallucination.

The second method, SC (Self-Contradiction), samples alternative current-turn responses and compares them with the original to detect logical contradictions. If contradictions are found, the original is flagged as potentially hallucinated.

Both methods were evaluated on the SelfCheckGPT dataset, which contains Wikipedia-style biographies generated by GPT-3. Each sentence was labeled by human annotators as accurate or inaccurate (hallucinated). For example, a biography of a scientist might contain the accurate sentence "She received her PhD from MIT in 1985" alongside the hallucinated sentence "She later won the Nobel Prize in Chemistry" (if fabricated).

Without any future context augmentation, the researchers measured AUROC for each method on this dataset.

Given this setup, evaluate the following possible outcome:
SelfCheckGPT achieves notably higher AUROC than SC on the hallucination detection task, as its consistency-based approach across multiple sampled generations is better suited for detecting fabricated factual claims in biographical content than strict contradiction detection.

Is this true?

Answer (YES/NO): NO